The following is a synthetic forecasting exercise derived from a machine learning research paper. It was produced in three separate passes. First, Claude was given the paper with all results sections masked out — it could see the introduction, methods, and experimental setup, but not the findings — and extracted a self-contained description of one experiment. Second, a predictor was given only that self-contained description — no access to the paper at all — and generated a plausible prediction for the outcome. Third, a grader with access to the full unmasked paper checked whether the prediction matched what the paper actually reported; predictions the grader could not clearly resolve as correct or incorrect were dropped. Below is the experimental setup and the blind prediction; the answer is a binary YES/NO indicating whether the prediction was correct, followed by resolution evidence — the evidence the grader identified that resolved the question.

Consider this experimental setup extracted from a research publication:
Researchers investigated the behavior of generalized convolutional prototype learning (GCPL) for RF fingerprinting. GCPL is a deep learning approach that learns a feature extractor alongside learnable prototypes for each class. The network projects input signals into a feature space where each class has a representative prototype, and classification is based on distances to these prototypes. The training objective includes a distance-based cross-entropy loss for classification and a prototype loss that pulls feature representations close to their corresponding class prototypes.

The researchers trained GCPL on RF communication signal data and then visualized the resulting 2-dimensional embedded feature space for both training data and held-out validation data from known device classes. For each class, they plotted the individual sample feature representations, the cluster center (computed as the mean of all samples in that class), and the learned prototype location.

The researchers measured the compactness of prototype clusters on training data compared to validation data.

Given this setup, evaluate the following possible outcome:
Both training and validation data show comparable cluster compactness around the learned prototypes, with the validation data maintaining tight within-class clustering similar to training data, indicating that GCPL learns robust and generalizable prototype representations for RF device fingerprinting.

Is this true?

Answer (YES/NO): NO